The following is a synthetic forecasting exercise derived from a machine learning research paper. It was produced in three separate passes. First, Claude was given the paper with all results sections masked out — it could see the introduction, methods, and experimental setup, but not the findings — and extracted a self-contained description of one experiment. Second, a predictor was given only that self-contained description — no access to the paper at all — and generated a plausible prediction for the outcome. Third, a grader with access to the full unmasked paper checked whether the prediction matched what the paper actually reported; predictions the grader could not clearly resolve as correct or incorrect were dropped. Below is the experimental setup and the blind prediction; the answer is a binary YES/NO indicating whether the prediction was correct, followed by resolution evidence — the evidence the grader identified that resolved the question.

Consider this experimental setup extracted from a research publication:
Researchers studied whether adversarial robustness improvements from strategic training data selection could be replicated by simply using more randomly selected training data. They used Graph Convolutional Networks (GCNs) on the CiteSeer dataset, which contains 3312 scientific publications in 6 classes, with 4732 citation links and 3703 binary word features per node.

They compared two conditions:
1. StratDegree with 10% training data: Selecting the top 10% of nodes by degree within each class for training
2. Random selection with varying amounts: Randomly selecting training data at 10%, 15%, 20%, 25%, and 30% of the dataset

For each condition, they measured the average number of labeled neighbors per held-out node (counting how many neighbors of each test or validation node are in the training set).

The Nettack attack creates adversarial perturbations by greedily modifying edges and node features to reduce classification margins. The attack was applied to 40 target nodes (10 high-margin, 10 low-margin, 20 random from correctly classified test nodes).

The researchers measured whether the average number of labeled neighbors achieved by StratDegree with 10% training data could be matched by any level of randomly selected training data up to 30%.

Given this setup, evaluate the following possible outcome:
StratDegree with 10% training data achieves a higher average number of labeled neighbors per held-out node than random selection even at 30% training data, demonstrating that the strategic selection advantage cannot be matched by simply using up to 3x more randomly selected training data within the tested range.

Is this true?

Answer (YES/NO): NO